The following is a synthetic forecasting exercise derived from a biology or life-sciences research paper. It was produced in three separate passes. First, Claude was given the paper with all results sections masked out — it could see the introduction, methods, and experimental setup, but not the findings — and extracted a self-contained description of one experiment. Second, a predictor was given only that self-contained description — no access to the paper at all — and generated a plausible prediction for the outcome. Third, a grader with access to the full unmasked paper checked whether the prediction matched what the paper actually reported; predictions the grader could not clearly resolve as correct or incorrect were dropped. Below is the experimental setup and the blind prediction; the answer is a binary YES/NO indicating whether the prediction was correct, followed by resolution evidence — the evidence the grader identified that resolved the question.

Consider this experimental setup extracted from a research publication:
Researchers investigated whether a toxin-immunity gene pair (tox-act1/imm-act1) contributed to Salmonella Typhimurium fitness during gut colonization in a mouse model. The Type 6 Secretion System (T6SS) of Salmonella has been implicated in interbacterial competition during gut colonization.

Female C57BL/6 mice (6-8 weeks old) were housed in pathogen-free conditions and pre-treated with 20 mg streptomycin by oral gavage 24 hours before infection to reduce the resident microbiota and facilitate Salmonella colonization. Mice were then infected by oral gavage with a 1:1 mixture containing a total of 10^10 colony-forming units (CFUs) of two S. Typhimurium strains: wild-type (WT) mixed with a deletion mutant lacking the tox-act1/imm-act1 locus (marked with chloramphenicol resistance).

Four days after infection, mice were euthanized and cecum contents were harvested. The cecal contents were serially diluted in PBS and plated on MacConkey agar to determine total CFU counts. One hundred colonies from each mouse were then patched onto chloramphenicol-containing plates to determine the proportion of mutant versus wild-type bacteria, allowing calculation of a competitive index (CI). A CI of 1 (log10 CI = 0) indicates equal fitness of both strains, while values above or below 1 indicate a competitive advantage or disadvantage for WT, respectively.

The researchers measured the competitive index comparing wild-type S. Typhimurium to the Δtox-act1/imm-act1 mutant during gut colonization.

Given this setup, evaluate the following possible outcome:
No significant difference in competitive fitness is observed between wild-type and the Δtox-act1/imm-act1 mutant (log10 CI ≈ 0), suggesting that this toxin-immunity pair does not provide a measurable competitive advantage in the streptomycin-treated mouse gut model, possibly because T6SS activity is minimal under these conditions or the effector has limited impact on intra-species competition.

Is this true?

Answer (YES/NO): NO